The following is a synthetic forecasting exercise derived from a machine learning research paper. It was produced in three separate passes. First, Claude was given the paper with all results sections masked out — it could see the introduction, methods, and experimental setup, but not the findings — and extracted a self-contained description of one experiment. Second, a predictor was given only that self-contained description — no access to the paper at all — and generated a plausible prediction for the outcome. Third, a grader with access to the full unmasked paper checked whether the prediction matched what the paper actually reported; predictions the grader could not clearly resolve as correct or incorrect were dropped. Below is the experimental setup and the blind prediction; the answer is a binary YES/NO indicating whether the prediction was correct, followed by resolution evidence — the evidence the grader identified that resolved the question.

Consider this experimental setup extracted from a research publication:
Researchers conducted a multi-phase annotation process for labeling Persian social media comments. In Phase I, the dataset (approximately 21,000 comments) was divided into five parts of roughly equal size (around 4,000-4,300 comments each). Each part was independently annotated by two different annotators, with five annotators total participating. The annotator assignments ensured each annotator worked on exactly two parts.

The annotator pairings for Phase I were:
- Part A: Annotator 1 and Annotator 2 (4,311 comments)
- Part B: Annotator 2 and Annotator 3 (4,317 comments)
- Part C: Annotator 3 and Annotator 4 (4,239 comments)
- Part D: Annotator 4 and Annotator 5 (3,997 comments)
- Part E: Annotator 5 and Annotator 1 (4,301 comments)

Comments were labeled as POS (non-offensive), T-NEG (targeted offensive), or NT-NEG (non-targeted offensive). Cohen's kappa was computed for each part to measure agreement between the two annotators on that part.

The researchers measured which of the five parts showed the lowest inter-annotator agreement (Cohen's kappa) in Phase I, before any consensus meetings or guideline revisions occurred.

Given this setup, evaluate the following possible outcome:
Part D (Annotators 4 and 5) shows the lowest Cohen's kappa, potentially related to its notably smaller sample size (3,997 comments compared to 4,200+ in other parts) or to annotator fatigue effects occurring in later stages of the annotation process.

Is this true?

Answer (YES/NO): NO